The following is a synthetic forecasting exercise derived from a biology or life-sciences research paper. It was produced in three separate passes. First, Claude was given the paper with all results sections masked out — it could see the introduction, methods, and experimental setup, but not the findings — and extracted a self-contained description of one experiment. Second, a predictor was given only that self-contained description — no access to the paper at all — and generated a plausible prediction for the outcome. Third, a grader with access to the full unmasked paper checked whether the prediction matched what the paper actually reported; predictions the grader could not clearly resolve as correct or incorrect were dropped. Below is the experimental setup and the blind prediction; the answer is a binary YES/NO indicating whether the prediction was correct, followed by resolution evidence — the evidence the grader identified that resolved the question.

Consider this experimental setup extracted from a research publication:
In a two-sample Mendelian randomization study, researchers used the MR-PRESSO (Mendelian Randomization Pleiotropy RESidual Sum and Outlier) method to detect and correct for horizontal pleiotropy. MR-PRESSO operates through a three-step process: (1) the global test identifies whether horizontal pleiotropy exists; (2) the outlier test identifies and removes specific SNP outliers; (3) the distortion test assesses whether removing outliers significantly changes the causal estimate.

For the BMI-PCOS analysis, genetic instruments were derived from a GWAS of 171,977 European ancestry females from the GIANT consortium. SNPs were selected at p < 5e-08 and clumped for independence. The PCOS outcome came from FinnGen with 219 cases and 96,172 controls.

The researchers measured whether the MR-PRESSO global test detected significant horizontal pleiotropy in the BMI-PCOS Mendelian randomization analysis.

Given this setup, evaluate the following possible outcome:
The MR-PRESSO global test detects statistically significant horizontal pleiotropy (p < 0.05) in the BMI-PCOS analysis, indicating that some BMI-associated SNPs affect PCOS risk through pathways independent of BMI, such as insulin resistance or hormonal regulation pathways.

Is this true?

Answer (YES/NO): NO